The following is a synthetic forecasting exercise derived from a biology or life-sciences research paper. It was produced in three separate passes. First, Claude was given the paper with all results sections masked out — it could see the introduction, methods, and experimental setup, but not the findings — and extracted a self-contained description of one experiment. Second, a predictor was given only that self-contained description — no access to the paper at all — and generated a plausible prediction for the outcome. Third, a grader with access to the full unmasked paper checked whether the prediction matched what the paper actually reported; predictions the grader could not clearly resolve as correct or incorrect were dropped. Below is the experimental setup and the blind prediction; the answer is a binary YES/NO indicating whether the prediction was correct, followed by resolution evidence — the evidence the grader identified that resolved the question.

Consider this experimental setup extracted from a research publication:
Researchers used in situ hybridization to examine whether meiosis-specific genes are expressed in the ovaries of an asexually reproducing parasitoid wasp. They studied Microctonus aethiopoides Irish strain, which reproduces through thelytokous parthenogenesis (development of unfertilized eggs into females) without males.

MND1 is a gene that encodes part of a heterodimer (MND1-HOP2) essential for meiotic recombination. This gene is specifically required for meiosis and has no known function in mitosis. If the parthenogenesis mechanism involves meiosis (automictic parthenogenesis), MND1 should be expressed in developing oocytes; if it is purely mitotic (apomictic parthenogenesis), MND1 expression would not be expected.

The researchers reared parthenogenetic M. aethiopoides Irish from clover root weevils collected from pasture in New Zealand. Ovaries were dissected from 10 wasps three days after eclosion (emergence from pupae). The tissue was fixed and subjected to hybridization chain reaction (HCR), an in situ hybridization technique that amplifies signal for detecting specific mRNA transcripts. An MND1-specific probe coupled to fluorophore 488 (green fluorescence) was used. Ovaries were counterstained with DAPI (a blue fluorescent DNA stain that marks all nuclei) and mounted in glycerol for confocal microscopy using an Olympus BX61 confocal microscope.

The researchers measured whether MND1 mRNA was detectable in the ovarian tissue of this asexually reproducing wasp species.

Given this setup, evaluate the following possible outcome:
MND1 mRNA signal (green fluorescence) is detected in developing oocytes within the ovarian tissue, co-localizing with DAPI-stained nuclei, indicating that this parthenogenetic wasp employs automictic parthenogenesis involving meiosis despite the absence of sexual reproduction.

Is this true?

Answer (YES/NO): YES